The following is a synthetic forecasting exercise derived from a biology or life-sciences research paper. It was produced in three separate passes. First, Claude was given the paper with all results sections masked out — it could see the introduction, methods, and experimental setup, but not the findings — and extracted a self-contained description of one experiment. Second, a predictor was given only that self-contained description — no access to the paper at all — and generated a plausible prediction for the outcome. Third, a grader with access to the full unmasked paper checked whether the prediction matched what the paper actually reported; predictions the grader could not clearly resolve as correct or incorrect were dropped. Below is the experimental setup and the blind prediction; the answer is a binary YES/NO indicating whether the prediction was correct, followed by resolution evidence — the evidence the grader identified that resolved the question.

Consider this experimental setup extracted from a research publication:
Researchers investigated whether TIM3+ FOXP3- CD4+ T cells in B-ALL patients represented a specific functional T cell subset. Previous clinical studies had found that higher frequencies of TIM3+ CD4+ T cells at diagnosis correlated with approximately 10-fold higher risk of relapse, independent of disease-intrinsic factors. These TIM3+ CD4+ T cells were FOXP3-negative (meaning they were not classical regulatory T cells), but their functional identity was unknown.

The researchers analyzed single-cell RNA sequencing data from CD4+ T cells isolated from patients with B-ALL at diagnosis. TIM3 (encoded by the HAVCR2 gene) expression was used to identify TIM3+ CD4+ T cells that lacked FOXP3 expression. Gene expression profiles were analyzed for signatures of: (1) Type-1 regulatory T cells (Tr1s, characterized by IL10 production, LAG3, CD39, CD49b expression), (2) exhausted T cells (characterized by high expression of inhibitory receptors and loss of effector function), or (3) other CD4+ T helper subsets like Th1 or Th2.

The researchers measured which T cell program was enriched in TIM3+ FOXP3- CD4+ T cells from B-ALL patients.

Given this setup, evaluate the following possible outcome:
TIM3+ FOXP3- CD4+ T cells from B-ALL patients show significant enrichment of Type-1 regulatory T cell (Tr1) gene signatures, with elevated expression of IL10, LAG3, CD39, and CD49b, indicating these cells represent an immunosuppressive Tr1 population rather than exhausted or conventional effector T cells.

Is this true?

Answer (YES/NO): YES